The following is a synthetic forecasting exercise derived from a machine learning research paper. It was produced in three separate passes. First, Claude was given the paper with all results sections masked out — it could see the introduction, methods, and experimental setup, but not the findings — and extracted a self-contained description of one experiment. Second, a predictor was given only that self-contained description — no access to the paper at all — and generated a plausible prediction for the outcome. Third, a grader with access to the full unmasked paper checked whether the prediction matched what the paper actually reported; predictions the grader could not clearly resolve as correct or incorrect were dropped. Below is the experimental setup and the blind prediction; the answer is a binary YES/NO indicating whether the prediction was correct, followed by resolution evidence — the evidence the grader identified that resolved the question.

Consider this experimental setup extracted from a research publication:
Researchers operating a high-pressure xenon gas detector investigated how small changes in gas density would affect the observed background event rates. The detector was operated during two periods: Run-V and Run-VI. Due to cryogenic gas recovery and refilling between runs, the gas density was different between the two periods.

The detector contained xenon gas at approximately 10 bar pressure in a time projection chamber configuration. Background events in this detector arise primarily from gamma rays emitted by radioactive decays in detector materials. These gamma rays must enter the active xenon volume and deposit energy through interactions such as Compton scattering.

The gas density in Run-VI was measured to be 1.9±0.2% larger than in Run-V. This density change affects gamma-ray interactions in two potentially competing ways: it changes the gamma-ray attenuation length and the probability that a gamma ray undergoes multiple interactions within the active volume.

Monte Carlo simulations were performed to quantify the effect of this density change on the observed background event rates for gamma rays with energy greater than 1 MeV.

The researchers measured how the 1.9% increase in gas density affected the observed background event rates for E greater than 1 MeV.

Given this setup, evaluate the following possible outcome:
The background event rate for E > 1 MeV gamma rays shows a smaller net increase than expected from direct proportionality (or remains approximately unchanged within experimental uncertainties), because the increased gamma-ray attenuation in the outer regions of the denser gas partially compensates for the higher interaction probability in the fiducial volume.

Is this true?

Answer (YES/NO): NO